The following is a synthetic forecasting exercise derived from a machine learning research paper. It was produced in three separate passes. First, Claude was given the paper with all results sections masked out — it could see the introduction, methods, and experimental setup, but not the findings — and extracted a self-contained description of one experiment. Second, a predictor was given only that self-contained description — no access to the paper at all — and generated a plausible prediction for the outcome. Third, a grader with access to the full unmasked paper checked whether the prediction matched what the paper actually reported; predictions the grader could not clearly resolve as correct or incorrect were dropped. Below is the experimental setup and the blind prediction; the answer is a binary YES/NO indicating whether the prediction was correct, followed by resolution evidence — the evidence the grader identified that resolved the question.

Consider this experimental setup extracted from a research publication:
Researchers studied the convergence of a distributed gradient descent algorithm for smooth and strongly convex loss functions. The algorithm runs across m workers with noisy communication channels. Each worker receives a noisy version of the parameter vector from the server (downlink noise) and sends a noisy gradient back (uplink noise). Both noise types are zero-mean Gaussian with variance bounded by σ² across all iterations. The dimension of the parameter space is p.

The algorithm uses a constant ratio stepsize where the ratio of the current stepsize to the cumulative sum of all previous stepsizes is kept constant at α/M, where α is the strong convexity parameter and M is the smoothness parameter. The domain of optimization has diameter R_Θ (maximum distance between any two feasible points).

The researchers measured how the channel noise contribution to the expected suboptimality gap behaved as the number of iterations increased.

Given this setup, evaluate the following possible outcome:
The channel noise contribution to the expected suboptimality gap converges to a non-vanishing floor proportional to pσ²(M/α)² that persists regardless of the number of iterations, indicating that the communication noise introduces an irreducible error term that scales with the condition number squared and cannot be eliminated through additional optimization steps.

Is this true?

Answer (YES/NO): NO